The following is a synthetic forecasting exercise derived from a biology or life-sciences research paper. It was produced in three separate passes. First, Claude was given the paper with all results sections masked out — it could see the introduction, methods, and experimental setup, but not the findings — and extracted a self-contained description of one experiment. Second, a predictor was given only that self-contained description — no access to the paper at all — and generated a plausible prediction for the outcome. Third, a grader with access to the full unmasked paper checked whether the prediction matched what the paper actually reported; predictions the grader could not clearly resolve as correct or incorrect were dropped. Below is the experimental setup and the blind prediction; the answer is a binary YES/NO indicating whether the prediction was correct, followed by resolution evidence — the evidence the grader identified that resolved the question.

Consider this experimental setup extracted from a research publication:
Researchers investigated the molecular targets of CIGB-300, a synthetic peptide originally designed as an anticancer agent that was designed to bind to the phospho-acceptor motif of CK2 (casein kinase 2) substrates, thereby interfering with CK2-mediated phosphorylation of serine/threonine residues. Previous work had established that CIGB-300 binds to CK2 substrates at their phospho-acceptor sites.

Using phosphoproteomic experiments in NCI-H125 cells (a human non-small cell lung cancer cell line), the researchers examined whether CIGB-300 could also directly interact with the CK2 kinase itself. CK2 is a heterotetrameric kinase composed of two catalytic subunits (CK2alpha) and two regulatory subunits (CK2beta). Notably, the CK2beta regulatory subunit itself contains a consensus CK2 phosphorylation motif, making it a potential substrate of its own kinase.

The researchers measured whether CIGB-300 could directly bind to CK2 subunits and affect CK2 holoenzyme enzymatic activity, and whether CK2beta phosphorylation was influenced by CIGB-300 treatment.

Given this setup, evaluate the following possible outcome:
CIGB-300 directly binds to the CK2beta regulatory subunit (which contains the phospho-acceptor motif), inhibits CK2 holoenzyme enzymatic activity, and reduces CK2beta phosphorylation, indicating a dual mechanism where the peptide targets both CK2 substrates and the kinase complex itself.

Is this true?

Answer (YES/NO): NO